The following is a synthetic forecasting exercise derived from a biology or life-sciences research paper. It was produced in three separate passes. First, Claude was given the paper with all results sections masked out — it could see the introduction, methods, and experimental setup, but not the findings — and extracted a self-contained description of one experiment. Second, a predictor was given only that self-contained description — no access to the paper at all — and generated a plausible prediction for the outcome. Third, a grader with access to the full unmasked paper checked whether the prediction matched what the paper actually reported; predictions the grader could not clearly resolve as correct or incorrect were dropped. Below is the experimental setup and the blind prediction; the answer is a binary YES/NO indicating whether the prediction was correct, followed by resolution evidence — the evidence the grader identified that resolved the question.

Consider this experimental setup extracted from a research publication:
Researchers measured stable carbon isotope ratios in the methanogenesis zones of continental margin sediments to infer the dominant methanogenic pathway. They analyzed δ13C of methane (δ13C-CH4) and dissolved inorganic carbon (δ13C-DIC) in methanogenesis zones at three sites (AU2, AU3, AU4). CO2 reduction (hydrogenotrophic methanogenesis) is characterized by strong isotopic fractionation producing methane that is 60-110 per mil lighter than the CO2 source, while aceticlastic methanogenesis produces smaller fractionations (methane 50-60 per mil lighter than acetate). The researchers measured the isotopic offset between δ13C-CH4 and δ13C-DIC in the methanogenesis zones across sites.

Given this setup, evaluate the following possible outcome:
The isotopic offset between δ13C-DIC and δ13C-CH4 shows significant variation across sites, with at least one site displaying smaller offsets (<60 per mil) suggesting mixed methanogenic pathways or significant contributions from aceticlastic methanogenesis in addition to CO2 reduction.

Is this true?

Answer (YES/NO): NO